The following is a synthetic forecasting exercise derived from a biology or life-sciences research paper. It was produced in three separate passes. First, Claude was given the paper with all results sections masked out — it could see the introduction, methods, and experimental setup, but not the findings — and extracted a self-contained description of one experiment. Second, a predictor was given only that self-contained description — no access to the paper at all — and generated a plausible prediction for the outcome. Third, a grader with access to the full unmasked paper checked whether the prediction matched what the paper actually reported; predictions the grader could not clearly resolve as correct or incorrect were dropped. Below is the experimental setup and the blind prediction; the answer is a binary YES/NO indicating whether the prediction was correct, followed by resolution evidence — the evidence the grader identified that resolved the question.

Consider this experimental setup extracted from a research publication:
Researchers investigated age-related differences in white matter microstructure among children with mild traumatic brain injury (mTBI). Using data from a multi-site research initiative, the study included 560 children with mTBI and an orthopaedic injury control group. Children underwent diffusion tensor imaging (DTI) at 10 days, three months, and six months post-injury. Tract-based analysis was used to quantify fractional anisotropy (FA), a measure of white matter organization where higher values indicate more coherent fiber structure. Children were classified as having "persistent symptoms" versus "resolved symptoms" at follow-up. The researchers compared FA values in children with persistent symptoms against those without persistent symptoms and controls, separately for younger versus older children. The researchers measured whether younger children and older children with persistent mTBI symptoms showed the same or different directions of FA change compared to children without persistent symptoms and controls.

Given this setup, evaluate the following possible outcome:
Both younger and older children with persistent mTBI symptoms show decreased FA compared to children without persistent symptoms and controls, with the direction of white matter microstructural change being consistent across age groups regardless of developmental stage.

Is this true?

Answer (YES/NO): NO